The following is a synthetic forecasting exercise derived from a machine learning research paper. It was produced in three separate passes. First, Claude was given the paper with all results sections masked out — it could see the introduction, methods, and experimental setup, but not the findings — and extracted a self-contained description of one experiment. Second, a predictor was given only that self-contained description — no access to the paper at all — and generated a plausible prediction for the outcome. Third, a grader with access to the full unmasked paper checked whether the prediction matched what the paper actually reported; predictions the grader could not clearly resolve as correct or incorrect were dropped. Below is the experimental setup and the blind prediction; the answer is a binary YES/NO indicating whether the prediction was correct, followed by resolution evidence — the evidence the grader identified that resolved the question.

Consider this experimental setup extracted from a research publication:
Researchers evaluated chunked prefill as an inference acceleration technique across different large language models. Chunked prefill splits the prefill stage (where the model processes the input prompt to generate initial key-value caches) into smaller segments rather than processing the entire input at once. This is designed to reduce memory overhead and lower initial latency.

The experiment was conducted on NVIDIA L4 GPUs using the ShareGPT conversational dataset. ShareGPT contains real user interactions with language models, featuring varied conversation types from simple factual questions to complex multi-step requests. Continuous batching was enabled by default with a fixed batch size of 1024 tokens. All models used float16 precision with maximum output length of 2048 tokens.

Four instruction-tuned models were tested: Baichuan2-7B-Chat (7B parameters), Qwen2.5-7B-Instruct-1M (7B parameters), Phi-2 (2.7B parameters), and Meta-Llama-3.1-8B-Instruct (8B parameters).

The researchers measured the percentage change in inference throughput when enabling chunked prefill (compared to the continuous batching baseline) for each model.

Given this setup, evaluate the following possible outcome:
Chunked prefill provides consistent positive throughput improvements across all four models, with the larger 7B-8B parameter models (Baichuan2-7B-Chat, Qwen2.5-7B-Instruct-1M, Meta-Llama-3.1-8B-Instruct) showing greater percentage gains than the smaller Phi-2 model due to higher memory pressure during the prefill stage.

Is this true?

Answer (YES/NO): NO